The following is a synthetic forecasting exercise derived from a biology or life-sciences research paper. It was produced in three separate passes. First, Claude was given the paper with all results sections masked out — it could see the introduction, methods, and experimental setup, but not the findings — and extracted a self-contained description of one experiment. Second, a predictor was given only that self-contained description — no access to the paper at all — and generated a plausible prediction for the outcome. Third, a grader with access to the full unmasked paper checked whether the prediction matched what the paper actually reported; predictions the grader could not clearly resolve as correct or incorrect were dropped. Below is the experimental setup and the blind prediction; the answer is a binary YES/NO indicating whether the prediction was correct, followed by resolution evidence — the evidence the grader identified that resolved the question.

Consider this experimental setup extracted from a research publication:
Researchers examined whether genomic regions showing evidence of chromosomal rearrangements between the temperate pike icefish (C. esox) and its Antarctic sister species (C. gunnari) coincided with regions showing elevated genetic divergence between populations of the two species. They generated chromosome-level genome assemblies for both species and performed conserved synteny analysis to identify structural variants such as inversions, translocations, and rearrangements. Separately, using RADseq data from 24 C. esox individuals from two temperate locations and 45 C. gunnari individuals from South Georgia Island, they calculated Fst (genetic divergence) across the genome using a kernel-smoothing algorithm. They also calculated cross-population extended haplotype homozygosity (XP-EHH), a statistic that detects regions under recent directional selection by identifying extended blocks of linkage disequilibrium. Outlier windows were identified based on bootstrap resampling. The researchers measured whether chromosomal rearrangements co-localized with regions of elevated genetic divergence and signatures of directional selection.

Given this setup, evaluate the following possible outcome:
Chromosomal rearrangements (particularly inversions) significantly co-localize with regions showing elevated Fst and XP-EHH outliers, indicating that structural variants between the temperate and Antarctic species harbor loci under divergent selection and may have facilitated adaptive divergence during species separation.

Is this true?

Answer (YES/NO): YES